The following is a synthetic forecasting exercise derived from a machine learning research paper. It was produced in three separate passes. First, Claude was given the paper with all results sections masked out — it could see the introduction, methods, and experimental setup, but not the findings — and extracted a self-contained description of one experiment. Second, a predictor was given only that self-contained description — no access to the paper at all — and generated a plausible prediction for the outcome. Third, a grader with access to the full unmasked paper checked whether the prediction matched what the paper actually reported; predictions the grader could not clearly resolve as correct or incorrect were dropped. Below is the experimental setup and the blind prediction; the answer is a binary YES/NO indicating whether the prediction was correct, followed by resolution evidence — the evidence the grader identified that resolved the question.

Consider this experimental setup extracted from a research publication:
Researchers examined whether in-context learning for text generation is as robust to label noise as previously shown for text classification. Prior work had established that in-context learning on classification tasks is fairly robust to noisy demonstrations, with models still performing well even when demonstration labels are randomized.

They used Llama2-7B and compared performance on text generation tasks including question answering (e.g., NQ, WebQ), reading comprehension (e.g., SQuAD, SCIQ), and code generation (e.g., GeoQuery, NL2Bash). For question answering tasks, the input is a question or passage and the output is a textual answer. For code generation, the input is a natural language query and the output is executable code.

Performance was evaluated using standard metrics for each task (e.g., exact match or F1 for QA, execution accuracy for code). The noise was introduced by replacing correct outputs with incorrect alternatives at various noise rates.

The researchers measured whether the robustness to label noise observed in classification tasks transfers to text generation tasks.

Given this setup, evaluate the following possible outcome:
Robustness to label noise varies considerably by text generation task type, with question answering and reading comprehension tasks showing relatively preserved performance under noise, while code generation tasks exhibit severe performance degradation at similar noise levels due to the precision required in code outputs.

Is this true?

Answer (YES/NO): NO